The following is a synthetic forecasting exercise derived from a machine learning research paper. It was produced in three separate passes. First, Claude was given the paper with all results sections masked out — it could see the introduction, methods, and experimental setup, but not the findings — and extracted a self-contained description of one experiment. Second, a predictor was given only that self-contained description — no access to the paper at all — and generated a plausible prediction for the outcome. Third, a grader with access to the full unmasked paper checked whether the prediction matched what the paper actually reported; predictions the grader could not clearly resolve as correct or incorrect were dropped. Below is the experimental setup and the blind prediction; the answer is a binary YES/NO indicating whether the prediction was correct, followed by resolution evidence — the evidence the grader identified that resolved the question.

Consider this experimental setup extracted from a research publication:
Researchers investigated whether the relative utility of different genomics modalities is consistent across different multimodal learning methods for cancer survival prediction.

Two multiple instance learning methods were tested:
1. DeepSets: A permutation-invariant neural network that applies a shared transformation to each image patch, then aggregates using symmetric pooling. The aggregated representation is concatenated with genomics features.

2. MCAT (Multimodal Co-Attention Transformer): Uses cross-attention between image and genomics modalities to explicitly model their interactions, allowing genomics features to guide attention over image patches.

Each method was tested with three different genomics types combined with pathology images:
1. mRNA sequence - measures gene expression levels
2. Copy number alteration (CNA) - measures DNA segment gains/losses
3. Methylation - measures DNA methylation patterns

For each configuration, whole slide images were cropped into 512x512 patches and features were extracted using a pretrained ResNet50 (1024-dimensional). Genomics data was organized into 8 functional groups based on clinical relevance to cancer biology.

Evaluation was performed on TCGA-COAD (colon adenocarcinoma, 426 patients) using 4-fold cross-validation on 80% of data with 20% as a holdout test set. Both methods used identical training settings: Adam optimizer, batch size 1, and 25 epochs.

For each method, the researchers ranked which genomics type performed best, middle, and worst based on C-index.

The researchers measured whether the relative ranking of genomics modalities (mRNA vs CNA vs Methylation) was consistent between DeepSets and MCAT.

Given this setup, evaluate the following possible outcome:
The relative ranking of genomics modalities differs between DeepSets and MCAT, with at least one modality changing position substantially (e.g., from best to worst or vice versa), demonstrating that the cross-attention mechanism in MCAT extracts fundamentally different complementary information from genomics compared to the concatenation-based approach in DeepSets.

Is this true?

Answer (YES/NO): YES